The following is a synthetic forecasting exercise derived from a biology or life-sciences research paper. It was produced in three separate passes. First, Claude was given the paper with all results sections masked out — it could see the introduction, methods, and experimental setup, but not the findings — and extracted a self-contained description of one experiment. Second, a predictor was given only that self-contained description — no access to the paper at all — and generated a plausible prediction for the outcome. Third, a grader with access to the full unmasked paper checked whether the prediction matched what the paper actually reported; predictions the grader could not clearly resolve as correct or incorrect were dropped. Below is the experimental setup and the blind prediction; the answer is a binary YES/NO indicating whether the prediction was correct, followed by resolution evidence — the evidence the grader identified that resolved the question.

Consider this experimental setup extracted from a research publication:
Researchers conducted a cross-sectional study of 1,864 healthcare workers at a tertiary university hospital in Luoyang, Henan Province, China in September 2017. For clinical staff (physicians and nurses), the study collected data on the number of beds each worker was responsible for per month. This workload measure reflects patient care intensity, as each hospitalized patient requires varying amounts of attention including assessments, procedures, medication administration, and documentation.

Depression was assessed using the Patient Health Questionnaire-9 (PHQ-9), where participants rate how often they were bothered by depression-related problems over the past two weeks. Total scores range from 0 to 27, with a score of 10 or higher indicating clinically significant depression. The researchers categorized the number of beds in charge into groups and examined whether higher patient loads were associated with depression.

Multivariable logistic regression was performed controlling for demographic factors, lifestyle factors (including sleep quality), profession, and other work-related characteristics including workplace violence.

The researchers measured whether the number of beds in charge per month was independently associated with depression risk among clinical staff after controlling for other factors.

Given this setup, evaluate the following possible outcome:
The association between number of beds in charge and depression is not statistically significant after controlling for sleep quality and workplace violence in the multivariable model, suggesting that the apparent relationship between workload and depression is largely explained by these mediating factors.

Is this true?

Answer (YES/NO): YES